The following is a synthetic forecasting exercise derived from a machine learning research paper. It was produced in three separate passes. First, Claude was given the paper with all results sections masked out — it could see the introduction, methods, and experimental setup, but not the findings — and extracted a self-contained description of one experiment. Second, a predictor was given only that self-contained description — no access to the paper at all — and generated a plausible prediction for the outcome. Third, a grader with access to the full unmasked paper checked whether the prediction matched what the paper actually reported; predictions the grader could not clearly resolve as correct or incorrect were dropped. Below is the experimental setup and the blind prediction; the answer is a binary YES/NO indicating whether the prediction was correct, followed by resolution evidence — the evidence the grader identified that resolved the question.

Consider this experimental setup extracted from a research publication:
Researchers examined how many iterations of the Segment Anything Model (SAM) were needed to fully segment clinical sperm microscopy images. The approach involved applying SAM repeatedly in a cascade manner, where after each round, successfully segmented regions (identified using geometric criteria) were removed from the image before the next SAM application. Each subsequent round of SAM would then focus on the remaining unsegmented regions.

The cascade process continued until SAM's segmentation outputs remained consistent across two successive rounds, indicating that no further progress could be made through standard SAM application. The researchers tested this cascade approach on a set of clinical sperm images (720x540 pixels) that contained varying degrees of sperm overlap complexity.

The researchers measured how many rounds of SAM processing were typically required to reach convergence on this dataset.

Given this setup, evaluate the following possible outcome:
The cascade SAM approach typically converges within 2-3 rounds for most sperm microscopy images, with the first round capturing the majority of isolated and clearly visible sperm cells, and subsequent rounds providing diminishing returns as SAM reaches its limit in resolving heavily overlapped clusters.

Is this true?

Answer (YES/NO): NO